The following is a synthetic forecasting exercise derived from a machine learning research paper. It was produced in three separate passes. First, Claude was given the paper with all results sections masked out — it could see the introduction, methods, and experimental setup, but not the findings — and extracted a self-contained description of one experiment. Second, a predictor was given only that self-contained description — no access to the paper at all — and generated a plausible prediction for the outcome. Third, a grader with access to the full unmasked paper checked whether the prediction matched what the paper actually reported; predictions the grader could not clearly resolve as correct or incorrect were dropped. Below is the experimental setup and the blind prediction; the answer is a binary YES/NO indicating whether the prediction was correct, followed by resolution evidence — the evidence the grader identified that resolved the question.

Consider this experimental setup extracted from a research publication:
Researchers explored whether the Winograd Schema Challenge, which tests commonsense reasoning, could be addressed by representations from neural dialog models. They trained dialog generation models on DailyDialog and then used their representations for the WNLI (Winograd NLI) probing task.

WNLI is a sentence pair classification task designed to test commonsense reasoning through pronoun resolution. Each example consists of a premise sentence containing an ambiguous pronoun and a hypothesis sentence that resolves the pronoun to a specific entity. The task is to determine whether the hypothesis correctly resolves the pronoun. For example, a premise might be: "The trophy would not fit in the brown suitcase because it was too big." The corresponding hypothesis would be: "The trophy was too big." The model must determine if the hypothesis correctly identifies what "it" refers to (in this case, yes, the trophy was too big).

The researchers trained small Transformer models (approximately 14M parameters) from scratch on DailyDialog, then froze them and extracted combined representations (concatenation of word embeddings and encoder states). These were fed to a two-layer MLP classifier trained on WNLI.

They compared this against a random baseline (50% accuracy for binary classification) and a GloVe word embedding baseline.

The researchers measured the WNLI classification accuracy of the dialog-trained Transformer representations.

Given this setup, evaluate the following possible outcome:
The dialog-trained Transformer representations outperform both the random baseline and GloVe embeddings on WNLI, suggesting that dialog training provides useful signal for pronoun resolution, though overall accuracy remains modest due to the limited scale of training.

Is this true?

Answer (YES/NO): NO